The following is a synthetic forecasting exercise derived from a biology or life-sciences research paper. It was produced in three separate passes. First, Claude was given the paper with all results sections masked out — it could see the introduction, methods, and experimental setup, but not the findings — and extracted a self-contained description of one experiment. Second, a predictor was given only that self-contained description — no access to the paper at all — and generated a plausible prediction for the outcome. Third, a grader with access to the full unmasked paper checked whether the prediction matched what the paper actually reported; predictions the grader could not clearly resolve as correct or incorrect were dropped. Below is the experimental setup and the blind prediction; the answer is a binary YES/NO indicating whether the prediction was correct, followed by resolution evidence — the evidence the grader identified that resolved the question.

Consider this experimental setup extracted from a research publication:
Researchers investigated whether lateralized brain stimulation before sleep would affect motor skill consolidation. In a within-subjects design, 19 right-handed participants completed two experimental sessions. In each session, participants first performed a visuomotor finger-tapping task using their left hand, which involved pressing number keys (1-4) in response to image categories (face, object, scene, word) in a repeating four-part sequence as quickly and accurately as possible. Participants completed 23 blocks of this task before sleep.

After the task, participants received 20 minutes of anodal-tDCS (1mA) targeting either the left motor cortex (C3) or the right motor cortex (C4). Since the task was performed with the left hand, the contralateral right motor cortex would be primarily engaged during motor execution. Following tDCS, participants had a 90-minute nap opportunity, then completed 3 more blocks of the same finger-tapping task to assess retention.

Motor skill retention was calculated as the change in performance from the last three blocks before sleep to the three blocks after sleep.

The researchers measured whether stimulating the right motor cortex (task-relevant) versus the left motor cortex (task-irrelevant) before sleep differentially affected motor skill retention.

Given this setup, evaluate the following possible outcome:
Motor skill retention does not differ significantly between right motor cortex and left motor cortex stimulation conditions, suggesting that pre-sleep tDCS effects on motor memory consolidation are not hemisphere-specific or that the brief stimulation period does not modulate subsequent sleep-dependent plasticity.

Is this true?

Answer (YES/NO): YES